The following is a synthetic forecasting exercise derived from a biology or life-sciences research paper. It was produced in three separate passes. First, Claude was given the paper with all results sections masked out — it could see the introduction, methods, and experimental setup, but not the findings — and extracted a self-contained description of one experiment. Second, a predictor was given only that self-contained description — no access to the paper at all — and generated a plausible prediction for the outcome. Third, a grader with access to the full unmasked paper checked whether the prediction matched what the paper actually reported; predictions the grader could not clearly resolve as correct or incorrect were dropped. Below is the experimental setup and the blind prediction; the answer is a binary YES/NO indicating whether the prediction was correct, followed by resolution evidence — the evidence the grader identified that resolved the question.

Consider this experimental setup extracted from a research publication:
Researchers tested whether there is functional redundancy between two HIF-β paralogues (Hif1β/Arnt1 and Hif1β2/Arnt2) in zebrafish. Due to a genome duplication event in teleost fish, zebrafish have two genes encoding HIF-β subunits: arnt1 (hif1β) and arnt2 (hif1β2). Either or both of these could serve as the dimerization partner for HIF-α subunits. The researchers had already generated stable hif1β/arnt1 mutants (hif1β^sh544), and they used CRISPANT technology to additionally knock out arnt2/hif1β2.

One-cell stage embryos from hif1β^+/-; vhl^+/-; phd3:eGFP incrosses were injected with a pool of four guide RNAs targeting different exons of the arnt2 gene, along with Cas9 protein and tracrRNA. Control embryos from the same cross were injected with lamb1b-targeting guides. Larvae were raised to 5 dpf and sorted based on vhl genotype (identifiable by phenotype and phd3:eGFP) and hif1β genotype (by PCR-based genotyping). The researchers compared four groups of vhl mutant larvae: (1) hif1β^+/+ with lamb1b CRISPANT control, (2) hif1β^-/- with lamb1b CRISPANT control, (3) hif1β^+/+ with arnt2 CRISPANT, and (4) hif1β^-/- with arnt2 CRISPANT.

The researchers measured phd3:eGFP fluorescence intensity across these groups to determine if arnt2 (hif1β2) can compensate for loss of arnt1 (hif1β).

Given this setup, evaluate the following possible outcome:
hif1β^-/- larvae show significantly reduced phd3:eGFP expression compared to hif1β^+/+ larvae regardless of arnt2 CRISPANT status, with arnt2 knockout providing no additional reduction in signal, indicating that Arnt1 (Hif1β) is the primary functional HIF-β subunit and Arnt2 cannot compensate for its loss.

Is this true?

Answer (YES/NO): NO